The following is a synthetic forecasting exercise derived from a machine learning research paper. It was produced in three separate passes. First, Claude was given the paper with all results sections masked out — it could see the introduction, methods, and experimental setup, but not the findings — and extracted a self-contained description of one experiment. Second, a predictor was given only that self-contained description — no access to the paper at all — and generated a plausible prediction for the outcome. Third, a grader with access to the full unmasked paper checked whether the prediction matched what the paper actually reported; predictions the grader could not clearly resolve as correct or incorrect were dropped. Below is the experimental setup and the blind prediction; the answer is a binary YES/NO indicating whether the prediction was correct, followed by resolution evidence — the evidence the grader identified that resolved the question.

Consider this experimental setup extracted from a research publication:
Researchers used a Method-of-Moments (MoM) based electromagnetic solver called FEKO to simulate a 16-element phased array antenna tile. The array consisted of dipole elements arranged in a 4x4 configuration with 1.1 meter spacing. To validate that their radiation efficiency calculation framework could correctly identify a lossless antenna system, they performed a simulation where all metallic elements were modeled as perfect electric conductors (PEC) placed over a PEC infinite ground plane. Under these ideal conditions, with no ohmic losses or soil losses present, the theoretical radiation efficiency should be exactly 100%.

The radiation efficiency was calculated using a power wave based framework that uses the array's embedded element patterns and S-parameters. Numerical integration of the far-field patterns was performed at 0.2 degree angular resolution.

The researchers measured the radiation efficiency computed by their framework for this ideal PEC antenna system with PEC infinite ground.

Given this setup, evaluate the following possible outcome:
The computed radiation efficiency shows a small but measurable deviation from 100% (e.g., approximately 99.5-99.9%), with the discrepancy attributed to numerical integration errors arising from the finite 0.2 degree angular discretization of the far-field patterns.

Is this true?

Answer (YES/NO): NO